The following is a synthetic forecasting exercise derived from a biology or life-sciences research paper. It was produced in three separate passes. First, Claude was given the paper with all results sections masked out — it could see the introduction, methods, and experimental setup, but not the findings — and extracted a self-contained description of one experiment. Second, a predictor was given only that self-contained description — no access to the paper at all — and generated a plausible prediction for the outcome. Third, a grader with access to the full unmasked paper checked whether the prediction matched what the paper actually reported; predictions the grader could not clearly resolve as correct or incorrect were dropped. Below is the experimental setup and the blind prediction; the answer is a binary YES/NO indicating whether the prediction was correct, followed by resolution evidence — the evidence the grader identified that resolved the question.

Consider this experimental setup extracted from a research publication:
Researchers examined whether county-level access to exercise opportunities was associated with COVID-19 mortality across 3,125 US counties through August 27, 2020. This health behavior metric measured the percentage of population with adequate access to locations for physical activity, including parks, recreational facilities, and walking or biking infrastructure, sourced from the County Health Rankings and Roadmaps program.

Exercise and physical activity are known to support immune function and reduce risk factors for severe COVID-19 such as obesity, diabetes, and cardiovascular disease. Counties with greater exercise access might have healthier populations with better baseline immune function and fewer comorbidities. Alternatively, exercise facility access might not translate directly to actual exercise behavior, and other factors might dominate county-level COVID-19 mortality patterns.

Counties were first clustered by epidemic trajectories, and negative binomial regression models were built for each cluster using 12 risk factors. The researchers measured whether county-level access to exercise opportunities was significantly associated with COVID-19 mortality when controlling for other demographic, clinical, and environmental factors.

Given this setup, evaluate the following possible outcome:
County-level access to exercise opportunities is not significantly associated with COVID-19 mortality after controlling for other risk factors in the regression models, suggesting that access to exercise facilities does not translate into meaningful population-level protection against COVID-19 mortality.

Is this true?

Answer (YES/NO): YES